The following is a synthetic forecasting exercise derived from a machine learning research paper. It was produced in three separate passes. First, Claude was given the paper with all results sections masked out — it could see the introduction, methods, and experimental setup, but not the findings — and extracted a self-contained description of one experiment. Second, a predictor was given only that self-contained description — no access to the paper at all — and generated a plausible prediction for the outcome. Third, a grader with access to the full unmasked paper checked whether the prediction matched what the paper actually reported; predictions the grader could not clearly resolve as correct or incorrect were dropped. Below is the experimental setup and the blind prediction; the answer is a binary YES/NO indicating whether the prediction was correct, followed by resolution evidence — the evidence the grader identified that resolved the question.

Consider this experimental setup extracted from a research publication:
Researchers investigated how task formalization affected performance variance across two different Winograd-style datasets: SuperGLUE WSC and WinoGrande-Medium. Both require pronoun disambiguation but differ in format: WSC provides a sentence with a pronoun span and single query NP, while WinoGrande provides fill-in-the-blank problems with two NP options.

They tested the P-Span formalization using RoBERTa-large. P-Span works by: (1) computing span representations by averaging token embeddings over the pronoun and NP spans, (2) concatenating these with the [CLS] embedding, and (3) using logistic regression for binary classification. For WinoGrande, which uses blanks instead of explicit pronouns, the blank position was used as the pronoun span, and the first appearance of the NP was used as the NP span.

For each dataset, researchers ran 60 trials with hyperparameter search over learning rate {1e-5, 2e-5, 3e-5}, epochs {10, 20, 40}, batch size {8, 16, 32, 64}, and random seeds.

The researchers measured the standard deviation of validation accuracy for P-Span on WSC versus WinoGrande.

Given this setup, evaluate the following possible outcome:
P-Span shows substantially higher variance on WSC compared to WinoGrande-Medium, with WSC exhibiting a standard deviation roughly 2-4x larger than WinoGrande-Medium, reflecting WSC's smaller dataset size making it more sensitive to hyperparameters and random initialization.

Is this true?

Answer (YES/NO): NO